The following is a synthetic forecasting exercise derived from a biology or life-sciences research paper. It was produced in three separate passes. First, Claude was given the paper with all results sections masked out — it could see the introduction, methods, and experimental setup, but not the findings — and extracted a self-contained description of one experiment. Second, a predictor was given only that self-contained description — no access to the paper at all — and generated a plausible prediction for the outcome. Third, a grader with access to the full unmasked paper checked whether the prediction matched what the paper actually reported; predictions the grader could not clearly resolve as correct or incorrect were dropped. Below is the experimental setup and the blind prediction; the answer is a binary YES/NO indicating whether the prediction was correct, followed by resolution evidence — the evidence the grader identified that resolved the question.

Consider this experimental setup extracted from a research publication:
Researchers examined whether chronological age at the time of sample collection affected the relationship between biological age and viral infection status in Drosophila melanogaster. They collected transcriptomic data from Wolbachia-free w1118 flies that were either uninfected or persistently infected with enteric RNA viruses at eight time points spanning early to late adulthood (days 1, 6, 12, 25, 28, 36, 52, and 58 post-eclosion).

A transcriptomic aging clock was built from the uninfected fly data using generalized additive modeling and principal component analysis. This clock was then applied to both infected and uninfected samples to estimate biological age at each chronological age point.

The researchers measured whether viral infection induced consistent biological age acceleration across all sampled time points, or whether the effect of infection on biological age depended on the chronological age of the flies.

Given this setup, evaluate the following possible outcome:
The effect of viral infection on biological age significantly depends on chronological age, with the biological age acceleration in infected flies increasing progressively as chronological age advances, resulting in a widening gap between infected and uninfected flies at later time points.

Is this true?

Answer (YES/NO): NO